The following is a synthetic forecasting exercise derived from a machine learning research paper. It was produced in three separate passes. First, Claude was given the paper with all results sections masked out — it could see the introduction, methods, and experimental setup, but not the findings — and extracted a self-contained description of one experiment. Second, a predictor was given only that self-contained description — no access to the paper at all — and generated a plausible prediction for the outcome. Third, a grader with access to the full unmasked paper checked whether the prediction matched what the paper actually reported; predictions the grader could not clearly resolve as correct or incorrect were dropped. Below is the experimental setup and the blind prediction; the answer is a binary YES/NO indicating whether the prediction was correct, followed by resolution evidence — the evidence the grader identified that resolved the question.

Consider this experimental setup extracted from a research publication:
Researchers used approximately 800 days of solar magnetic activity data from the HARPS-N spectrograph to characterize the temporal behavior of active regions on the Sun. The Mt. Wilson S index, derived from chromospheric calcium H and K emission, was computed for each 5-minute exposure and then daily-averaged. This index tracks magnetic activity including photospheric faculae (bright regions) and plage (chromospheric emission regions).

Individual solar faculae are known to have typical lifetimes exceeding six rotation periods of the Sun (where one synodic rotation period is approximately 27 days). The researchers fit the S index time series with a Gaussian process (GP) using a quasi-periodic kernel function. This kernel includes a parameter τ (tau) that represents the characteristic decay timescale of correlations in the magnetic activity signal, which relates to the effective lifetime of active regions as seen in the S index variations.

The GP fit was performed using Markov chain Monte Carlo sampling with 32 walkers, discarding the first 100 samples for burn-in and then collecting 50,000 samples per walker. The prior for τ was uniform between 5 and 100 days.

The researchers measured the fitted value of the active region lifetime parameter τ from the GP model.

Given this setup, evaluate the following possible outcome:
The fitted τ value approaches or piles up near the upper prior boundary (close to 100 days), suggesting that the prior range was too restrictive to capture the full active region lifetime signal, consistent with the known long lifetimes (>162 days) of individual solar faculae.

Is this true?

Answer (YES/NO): NO